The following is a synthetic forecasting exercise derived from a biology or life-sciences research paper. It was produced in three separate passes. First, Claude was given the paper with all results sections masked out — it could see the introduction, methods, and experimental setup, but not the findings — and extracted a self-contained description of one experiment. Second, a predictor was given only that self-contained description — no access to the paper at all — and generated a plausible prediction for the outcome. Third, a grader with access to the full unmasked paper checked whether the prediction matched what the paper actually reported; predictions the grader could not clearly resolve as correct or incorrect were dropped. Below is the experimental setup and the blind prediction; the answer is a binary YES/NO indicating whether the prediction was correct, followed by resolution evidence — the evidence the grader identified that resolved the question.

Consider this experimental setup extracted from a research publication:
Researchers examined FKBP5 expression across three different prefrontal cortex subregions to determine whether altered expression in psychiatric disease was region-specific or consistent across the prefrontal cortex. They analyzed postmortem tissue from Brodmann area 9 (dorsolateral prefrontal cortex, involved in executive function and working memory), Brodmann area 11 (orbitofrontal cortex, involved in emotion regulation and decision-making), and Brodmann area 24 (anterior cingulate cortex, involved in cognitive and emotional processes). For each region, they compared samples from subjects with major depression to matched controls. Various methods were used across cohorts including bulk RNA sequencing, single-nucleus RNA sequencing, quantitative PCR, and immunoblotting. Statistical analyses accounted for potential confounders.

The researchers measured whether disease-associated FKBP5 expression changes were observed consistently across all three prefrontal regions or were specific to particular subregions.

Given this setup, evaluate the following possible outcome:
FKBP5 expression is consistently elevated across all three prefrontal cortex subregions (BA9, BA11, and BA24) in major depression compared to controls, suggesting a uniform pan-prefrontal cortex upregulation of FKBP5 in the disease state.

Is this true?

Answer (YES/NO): NO